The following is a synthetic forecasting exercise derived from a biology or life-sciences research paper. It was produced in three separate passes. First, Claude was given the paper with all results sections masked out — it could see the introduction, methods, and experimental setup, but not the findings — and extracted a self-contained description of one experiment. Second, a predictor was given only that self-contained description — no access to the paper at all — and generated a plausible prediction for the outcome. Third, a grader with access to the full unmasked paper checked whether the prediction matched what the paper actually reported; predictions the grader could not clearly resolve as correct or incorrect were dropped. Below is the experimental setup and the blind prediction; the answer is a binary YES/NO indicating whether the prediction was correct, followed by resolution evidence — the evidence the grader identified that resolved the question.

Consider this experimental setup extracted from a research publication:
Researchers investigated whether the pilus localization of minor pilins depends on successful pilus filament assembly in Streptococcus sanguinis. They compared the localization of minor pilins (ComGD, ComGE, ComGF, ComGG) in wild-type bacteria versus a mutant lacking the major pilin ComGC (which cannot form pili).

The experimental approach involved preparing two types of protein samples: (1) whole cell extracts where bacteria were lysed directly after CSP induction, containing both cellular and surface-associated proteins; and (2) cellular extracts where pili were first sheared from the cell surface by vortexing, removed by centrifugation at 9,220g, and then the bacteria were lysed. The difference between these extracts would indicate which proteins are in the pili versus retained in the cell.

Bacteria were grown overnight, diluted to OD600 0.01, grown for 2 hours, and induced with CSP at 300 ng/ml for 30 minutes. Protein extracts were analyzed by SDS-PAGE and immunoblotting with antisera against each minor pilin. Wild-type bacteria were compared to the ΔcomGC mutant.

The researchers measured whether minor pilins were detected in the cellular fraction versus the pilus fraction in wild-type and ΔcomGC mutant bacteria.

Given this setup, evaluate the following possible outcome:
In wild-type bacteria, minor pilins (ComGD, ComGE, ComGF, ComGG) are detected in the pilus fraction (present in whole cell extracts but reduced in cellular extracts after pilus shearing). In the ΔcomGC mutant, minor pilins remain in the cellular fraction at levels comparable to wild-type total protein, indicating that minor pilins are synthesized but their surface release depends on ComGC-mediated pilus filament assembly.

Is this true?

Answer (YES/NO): YES